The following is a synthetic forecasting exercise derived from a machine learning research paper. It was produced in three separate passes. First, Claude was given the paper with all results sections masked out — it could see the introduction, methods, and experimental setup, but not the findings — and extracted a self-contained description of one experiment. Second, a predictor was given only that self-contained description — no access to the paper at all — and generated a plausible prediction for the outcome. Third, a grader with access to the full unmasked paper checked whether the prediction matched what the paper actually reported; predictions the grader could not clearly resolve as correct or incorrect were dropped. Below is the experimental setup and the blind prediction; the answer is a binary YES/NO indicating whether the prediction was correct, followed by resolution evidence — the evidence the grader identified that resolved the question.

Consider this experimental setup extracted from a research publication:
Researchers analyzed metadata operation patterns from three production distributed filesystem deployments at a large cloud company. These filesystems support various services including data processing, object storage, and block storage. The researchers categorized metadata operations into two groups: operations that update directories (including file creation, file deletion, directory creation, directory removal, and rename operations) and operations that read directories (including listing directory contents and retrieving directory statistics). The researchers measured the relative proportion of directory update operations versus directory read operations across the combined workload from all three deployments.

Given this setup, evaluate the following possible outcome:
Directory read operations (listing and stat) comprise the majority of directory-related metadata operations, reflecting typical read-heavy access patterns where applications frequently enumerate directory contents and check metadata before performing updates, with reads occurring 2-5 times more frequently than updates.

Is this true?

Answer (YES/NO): NO